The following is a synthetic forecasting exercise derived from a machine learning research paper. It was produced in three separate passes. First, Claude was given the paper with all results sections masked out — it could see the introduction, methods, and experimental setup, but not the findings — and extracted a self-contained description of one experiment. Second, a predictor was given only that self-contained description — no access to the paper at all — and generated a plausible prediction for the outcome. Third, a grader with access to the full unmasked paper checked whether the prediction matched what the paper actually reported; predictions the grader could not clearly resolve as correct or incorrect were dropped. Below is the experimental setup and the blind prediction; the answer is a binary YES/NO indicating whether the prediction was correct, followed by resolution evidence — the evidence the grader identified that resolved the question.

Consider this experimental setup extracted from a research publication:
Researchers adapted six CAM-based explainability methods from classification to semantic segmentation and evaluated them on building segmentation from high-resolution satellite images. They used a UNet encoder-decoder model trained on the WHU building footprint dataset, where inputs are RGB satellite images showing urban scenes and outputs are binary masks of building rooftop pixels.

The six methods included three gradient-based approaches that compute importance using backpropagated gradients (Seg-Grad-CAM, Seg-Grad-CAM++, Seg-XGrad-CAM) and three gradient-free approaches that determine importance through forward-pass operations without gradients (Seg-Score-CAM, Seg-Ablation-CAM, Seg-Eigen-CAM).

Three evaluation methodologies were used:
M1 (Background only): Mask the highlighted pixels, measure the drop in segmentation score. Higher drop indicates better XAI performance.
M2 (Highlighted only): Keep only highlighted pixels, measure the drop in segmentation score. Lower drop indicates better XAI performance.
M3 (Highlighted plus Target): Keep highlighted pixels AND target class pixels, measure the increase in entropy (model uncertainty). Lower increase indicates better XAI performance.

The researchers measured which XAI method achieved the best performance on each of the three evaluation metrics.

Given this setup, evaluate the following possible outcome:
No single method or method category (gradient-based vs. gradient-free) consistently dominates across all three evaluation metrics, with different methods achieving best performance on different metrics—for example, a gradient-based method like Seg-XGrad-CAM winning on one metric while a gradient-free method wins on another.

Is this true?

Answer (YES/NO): NO